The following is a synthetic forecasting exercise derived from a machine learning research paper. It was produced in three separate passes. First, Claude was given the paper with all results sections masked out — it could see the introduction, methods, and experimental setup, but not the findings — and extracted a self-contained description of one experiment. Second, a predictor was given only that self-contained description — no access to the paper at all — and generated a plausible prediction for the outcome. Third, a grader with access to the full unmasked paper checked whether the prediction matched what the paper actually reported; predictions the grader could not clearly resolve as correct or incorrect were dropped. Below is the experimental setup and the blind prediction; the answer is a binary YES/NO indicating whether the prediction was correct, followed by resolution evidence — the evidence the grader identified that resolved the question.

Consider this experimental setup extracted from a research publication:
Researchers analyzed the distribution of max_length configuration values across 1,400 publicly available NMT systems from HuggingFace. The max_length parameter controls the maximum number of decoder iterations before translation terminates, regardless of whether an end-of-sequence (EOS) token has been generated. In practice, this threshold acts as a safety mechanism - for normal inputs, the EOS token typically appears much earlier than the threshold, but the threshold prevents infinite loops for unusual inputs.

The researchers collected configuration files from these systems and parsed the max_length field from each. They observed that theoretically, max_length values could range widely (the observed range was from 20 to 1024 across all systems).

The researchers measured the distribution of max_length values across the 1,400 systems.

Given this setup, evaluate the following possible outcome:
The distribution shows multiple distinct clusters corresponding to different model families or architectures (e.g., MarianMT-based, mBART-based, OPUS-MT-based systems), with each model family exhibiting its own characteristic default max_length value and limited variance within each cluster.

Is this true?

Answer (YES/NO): NO